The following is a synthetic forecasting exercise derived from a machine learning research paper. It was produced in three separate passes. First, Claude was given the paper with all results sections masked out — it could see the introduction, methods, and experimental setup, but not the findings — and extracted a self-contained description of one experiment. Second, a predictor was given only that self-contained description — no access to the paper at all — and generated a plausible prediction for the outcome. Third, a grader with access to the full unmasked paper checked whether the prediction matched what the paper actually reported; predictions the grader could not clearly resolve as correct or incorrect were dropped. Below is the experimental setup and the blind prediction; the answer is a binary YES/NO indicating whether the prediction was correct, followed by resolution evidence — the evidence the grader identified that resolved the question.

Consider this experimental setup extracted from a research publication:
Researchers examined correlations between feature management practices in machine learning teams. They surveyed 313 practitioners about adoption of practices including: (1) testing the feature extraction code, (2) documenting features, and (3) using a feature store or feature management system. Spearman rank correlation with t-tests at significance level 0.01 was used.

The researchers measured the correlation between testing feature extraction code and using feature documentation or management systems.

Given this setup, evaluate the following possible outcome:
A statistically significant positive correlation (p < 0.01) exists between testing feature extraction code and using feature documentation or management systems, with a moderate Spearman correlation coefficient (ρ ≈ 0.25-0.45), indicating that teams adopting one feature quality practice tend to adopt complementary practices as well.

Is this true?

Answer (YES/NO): NO